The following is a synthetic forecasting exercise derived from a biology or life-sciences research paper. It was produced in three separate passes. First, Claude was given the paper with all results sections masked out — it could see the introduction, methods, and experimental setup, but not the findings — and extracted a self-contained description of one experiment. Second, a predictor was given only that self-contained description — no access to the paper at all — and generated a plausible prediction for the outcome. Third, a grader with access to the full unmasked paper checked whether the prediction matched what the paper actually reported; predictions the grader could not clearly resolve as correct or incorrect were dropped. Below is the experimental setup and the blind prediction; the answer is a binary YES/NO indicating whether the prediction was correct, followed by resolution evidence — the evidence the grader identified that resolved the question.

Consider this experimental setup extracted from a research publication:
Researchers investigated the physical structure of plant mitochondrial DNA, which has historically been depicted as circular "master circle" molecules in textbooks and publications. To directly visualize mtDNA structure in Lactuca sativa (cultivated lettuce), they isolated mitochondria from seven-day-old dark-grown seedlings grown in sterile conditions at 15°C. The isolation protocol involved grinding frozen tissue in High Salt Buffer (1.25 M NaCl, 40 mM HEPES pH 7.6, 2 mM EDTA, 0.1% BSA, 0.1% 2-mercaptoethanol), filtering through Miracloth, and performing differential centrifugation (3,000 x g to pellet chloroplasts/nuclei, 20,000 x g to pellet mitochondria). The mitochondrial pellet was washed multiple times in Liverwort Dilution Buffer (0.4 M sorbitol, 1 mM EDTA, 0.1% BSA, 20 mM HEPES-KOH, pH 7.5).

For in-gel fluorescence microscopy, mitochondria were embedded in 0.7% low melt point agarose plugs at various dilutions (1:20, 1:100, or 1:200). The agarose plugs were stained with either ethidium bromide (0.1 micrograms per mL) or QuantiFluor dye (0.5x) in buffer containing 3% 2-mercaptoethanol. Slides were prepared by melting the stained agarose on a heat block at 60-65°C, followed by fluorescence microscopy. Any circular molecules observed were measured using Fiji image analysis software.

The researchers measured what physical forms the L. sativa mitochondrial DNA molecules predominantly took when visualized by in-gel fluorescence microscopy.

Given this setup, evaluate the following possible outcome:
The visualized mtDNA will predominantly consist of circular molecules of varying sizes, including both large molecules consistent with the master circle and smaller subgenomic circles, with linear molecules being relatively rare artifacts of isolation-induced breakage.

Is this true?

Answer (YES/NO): NO